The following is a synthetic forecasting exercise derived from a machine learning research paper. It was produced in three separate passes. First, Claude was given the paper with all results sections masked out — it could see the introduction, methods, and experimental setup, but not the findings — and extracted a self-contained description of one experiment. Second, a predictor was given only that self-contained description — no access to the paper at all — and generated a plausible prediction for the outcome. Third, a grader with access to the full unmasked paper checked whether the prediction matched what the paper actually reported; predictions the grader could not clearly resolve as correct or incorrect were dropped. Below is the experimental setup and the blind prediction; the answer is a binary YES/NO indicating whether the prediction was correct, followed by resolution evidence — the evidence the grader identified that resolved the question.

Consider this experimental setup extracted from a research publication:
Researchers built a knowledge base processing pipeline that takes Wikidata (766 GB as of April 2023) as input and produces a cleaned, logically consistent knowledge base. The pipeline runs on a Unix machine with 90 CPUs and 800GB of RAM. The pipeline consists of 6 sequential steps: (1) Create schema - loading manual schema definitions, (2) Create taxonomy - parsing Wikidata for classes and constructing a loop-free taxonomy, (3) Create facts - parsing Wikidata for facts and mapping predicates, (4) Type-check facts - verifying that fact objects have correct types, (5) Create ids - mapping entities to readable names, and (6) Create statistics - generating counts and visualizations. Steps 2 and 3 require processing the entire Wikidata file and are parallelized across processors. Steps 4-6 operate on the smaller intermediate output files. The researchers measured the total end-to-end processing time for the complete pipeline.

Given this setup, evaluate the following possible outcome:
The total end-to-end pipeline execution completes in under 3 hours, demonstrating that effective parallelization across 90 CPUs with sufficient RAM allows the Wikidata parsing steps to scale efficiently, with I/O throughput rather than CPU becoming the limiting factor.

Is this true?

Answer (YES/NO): NO